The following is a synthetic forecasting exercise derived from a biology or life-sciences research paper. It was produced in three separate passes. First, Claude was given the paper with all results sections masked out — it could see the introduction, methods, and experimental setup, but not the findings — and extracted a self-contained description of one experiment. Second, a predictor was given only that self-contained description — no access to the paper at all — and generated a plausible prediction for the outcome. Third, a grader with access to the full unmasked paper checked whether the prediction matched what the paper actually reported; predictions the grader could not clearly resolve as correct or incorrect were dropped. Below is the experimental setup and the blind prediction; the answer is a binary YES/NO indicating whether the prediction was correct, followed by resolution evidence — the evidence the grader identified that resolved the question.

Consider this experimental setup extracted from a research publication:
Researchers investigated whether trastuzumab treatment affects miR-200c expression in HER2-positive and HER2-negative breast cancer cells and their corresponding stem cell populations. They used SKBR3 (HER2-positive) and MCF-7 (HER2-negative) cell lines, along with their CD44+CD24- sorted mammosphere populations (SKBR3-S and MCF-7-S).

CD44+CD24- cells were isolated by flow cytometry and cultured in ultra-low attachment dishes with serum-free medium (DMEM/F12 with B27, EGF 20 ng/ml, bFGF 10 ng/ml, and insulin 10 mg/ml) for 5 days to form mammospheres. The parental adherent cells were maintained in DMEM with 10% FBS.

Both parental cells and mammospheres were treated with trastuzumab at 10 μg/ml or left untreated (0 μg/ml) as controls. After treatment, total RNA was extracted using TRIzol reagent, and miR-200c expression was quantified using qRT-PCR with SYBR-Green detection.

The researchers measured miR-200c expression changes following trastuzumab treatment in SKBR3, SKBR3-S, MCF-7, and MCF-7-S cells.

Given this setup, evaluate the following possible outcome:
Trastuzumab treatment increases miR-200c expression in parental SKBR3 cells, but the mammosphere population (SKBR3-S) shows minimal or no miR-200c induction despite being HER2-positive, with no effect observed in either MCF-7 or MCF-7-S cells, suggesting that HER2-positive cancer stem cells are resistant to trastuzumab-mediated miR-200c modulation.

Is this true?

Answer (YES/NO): NO